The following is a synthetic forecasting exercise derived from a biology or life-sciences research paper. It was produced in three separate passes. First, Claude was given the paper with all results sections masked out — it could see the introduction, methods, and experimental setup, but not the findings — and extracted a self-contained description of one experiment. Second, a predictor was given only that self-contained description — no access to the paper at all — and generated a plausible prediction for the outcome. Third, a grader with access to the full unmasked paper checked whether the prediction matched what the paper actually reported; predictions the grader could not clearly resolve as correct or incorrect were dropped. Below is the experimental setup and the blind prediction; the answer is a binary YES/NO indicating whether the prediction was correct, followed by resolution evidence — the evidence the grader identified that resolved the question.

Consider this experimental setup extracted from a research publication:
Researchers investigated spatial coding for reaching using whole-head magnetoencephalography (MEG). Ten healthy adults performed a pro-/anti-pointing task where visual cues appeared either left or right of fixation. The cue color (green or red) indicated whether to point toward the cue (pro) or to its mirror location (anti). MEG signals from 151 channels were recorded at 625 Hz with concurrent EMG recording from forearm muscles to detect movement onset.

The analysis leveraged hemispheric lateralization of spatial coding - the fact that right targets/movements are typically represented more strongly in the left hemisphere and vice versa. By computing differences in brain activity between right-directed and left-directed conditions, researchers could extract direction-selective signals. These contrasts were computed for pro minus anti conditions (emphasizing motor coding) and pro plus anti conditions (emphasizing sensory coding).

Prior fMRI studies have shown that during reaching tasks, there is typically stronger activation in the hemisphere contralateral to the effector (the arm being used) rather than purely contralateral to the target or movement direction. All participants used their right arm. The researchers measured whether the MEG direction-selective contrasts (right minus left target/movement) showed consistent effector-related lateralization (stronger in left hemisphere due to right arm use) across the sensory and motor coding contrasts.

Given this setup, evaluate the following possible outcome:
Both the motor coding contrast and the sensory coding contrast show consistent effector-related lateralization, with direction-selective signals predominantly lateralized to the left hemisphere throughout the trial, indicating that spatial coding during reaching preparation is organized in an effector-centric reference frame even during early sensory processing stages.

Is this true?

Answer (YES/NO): NO